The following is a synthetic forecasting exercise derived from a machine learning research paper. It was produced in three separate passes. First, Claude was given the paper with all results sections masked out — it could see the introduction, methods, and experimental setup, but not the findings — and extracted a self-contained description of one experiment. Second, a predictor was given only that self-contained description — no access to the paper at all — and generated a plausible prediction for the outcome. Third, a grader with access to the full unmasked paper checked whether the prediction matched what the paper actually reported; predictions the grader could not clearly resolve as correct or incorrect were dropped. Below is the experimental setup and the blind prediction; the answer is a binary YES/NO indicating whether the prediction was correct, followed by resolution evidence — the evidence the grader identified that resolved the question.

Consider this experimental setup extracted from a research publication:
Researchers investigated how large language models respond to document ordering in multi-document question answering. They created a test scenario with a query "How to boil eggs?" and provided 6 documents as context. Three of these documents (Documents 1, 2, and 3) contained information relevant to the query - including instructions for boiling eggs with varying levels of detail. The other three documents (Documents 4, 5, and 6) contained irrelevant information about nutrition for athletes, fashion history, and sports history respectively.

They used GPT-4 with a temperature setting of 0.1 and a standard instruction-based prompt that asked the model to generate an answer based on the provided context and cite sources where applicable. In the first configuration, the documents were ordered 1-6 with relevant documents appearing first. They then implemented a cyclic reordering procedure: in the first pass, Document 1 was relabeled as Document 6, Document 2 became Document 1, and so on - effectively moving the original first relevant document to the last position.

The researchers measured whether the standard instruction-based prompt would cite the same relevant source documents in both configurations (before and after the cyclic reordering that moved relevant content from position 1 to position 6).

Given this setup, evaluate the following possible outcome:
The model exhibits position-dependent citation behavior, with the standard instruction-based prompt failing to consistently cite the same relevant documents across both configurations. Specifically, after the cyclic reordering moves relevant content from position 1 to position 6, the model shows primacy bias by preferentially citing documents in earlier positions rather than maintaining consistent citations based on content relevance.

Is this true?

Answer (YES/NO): YES